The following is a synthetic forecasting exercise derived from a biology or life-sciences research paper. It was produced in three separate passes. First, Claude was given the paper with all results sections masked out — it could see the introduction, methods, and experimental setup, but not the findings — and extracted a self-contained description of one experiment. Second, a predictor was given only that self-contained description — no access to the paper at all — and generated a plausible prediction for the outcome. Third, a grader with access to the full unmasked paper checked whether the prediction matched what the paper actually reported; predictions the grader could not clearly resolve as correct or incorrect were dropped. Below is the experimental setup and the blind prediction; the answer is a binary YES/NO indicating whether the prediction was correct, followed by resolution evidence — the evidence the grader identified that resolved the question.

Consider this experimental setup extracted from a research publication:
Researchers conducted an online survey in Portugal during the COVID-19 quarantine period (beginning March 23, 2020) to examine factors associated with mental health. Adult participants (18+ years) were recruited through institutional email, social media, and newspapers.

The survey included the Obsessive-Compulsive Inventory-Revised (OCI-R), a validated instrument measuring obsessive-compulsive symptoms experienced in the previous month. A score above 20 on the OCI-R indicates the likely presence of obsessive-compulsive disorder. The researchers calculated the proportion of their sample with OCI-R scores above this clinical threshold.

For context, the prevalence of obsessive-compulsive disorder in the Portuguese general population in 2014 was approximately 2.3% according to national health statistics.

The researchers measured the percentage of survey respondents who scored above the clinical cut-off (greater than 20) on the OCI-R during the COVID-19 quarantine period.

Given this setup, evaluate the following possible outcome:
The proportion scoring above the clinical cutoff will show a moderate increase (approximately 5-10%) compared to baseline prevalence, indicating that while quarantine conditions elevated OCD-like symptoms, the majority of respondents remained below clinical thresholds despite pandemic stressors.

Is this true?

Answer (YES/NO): NO